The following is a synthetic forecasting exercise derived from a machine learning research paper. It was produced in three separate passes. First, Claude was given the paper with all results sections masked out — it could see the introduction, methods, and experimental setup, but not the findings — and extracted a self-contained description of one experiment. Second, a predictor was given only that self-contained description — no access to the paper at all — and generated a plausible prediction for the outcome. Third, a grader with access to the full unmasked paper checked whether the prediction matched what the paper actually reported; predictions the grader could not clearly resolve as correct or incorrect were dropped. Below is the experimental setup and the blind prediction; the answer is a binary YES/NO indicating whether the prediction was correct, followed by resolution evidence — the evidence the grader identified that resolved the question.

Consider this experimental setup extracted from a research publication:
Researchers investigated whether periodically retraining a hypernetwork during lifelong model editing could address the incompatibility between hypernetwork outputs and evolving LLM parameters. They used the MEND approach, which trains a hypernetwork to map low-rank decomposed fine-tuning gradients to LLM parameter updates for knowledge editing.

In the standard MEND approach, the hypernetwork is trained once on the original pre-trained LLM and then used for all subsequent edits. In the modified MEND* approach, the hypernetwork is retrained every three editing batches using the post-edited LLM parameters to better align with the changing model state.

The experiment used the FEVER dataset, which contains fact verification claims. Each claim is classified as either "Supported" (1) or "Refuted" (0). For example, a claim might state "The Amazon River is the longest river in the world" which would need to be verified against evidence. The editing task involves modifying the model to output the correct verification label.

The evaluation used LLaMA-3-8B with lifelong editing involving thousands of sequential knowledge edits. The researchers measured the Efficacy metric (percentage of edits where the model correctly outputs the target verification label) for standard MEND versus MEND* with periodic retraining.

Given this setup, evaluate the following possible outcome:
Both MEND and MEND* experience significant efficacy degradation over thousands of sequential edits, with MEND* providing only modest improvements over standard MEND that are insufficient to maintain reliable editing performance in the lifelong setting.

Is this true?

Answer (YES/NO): YES